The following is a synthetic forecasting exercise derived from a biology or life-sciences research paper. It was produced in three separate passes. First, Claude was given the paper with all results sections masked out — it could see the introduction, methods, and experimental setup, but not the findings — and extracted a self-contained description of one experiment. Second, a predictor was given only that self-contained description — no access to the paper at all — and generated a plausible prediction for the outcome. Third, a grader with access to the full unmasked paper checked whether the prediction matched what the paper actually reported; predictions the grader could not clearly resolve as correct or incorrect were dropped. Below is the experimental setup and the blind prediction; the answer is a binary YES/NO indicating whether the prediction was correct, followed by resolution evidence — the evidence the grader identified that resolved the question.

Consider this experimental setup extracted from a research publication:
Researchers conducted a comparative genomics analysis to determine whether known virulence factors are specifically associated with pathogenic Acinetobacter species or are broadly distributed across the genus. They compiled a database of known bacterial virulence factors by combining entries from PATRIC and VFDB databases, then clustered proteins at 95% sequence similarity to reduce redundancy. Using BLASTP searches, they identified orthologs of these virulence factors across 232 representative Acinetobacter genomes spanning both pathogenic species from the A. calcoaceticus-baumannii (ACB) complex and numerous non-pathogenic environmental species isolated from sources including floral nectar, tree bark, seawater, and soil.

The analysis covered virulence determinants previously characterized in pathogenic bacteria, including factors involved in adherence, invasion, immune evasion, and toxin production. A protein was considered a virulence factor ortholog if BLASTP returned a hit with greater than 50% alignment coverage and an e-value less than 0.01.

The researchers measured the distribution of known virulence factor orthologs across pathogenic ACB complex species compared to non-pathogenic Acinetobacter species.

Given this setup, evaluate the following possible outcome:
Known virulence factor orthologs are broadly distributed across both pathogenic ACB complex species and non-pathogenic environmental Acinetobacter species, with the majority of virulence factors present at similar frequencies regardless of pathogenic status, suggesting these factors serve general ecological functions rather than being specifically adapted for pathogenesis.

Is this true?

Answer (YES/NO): YES